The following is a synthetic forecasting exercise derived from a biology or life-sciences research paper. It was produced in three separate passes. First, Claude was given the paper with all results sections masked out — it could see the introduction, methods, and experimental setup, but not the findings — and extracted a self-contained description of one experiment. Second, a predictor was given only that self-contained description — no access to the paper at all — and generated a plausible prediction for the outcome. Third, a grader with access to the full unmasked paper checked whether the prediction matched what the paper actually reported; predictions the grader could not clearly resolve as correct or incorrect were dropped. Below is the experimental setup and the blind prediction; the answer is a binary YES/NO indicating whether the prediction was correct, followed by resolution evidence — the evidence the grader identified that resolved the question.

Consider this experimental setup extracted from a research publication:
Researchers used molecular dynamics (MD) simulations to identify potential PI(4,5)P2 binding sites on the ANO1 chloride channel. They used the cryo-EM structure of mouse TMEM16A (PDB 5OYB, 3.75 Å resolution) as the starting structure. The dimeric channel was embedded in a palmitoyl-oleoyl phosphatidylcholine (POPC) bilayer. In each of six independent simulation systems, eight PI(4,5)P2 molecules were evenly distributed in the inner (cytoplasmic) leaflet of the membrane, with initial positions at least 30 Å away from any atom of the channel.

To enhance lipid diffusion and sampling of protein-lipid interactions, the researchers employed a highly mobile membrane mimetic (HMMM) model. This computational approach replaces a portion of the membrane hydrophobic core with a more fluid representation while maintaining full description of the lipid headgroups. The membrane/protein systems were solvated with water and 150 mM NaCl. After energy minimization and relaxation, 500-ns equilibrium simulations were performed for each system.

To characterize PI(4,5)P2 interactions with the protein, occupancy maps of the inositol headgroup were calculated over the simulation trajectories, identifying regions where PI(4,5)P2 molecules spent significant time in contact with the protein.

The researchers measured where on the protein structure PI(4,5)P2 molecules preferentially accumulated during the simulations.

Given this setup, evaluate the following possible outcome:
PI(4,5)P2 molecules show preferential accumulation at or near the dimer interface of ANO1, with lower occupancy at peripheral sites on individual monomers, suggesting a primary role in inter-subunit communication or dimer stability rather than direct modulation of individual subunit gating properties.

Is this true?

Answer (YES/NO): NO